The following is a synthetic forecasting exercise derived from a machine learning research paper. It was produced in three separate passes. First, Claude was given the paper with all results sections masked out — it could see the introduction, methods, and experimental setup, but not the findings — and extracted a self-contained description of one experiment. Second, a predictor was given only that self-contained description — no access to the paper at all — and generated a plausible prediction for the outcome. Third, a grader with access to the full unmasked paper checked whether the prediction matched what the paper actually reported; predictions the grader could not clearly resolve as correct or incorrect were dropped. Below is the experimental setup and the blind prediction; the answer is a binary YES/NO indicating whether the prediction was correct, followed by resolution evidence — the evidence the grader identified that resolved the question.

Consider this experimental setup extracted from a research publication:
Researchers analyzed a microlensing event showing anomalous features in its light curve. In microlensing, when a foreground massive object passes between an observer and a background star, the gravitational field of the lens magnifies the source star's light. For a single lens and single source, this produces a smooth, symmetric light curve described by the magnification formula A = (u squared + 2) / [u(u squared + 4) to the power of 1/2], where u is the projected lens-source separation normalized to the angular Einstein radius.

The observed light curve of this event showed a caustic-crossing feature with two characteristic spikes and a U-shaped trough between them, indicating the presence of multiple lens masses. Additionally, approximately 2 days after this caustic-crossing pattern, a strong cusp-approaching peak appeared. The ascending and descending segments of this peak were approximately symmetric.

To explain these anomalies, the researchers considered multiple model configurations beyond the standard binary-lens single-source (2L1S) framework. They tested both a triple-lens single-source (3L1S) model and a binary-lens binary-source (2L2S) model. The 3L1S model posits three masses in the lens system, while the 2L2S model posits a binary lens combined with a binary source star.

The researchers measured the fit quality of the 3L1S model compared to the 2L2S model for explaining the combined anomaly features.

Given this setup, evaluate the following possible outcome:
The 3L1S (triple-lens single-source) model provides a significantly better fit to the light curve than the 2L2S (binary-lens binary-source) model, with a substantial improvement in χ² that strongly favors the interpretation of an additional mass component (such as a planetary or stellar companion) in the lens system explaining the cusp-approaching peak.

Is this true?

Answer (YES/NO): YES